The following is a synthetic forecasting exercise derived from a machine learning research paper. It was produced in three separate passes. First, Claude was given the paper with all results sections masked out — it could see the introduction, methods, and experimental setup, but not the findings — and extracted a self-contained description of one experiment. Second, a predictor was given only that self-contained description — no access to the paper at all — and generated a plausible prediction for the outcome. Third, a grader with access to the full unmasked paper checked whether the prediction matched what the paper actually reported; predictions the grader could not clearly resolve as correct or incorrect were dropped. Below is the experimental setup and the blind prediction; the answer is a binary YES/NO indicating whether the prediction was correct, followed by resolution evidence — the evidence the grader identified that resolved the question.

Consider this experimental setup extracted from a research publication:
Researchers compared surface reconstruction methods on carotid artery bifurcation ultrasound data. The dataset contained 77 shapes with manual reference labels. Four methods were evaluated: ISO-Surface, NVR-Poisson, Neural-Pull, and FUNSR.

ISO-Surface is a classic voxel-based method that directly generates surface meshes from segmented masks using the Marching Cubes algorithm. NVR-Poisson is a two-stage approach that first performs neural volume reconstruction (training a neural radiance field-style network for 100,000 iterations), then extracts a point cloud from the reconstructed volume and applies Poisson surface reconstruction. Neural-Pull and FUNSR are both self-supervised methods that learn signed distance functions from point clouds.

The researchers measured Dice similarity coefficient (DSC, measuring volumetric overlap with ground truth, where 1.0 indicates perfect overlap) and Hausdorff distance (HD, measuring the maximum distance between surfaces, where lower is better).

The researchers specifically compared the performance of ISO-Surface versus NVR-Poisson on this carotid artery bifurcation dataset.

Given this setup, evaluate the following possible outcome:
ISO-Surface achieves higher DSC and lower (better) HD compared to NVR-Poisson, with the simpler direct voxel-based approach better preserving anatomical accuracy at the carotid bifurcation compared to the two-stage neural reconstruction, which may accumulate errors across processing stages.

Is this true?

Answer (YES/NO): YES